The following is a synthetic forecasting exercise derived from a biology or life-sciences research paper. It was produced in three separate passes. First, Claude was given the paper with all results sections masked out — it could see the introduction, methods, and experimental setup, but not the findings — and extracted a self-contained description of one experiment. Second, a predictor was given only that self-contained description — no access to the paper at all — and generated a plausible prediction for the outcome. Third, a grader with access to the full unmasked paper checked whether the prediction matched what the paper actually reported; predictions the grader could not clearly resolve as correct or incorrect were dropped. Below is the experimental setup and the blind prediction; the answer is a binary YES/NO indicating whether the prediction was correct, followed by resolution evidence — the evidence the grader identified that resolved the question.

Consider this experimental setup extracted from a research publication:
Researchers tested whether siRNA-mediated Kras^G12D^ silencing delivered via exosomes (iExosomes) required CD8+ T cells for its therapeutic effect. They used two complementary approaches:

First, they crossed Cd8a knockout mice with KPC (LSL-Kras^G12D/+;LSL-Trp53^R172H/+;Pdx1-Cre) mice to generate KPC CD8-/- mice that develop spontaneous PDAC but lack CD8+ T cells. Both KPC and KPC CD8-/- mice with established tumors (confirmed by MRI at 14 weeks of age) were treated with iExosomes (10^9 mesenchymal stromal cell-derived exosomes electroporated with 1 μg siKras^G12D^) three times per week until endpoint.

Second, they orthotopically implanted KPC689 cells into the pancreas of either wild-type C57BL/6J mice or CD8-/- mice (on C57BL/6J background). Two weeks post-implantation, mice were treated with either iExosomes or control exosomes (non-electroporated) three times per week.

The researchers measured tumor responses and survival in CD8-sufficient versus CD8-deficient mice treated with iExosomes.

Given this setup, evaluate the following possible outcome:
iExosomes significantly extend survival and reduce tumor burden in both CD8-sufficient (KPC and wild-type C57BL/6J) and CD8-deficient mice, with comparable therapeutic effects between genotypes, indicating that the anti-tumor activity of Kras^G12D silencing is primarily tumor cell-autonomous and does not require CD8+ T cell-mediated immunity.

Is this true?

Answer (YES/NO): NO